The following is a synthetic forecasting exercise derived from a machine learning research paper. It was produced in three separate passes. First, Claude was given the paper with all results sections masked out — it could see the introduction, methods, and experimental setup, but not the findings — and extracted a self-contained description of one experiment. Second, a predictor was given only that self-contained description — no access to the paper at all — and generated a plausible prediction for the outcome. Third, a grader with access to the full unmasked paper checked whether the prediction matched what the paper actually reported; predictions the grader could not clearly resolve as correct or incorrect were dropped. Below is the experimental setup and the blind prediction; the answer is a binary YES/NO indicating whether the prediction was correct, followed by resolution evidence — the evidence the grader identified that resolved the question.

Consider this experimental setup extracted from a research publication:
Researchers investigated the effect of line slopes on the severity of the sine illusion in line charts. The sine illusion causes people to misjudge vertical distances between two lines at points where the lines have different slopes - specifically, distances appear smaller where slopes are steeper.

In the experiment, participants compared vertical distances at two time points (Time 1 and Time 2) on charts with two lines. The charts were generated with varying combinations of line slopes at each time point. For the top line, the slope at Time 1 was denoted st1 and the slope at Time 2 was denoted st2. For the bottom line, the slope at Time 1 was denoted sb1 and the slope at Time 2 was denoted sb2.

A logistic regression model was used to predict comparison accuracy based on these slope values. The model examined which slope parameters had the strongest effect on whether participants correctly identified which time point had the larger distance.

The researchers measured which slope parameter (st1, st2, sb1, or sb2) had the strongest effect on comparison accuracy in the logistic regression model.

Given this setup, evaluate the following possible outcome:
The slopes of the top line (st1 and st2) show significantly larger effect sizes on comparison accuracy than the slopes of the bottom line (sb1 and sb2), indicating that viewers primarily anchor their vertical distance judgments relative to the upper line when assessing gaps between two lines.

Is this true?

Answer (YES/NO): NO